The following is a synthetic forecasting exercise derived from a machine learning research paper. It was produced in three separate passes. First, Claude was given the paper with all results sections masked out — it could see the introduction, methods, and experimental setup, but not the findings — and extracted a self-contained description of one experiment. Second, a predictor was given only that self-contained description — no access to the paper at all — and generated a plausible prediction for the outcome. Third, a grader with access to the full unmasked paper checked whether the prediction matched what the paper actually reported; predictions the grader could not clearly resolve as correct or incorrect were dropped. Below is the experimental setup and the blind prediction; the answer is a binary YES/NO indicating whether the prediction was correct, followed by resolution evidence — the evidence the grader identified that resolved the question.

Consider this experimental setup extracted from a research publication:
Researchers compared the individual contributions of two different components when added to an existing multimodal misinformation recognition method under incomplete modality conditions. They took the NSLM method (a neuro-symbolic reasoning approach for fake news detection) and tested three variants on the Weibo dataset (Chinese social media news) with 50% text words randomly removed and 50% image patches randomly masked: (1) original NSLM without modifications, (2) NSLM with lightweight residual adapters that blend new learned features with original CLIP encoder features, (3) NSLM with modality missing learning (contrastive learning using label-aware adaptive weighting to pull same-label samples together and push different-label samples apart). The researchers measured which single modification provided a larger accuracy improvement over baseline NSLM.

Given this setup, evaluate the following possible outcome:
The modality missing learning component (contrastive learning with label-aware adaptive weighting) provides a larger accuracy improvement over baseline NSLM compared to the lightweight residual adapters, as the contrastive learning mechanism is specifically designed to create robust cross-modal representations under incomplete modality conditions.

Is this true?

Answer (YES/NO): YES